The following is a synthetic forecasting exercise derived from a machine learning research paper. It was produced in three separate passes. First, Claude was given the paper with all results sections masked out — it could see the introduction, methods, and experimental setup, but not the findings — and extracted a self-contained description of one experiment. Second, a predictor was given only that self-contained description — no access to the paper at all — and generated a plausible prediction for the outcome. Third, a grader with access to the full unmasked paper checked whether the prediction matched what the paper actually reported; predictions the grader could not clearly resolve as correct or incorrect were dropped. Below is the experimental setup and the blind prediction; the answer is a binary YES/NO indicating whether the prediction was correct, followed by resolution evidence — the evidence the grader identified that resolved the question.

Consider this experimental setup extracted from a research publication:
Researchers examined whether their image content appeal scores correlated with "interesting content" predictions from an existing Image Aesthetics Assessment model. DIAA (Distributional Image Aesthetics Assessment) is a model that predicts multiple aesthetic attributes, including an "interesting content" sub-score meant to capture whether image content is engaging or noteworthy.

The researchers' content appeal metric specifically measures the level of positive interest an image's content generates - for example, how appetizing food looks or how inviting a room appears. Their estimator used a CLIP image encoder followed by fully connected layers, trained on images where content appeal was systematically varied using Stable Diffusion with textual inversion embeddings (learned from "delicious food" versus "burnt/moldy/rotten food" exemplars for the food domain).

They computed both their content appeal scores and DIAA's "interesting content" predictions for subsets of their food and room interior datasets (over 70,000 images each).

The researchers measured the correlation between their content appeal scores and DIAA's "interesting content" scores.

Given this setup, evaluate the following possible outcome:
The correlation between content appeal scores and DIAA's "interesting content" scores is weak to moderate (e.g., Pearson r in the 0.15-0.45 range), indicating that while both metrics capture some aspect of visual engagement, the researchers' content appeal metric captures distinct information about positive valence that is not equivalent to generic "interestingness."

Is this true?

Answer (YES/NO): NO